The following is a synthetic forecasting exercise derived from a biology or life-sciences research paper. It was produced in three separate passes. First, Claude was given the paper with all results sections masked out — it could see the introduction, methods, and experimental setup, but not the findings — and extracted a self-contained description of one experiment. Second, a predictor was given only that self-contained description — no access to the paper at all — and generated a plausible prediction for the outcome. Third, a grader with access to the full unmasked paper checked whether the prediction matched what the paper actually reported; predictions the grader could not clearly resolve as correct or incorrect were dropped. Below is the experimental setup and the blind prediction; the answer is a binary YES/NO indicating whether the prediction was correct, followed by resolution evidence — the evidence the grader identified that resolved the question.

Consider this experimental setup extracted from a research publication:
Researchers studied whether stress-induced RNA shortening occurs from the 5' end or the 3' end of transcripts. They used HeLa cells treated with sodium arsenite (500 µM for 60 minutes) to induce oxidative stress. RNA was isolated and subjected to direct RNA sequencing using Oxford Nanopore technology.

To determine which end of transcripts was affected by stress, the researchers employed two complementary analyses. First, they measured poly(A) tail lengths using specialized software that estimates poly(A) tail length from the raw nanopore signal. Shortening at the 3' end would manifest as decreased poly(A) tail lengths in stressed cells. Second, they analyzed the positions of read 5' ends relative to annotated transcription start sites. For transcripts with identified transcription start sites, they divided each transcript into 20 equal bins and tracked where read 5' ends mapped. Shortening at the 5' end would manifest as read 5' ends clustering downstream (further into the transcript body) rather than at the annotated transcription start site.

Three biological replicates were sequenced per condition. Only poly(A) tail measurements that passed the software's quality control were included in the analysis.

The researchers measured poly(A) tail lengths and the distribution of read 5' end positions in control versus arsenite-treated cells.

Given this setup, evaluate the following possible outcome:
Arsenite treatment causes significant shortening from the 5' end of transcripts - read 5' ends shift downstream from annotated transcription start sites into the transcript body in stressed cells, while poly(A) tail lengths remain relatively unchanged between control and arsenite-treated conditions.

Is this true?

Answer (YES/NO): NO